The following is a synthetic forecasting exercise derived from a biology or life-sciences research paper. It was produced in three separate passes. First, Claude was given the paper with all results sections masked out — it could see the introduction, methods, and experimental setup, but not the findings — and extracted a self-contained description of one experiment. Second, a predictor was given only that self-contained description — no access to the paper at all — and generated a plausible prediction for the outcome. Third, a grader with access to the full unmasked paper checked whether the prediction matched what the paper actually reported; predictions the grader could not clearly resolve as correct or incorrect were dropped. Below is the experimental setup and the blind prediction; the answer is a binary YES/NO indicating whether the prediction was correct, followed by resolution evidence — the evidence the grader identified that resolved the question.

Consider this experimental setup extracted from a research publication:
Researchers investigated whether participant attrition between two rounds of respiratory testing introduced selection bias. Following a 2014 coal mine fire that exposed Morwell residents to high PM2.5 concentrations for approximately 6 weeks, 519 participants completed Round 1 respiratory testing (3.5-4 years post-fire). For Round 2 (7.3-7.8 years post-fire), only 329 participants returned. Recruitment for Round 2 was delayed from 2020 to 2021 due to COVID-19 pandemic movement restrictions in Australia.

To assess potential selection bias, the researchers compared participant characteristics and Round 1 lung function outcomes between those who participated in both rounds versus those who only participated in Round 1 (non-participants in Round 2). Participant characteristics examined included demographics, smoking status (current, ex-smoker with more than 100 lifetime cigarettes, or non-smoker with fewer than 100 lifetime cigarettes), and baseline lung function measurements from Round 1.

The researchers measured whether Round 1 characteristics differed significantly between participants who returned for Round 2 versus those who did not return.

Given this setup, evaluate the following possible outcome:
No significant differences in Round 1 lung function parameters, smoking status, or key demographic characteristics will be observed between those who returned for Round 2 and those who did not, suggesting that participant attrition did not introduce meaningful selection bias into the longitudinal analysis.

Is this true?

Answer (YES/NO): NO